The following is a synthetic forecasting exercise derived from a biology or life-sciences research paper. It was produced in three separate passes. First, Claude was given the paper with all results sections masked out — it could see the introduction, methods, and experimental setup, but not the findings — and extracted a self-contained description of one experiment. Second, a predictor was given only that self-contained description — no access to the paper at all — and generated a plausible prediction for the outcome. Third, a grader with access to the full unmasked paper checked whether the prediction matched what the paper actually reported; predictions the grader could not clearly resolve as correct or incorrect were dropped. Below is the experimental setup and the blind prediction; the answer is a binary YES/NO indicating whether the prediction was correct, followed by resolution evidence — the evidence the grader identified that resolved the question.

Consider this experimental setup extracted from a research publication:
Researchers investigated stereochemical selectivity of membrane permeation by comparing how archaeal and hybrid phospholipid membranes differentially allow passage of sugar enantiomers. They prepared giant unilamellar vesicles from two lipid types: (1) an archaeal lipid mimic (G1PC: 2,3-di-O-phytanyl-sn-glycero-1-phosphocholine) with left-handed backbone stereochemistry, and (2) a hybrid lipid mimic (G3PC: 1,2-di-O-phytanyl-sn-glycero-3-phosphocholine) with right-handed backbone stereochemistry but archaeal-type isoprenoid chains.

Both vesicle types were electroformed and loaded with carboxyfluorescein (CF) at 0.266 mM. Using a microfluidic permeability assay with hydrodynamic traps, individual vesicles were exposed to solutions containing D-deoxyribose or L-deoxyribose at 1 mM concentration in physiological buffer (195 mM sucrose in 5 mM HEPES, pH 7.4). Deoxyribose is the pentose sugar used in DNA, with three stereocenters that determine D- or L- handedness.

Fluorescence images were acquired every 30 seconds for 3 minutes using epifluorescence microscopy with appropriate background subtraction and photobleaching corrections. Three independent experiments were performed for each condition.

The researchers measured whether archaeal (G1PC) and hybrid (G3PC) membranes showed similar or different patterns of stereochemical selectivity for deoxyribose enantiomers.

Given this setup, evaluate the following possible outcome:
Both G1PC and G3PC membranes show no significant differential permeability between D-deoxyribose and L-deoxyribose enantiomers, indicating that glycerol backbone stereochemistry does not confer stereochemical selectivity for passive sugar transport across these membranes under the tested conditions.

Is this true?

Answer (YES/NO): NO